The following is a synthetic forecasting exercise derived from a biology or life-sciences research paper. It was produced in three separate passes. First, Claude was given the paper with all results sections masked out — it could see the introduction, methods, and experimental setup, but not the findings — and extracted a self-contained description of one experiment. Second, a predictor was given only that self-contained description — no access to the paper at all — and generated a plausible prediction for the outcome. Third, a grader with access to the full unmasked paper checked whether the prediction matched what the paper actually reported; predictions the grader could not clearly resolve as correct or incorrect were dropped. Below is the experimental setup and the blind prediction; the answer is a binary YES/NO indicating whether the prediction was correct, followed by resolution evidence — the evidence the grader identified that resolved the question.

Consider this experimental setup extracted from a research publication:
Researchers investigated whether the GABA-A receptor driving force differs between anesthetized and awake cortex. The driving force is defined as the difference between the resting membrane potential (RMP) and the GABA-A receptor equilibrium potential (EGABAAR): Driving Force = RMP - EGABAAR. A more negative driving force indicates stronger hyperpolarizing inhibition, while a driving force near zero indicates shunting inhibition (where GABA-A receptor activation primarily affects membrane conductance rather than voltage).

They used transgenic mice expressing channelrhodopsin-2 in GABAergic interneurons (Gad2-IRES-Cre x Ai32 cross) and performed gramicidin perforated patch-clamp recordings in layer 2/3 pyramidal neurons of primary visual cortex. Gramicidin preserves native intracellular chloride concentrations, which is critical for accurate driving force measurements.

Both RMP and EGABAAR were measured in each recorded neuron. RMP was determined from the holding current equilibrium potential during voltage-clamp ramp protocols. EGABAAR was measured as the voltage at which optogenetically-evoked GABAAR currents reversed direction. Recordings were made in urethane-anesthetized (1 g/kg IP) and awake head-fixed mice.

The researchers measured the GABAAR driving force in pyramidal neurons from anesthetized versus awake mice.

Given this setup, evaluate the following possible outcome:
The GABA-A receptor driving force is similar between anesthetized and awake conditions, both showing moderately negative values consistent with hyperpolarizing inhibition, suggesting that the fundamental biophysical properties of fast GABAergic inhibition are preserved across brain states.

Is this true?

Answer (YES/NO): NO